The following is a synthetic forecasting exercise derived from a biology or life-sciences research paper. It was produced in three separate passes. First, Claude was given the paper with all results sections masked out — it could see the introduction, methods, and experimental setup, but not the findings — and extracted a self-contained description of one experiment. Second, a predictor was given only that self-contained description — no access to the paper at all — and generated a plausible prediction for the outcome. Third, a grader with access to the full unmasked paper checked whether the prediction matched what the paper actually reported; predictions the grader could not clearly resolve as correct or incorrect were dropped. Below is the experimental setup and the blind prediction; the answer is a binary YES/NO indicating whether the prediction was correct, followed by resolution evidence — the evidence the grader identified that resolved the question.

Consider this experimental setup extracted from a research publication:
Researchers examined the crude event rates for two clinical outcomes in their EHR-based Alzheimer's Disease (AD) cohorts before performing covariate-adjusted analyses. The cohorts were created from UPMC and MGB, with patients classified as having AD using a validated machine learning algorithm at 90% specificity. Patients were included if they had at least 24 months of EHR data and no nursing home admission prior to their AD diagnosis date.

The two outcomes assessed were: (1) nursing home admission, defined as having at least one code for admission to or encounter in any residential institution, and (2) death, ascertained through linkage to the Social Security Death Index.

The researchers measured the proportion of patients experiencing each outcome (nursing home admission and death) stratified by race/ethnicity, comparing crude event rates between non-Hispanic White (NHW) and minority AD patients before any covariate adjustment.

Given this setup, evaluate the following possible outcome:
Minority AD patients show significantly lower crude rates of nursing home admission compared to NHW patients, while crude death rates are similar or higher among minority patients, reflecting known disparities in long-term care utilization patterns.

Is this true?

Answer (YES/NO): NO